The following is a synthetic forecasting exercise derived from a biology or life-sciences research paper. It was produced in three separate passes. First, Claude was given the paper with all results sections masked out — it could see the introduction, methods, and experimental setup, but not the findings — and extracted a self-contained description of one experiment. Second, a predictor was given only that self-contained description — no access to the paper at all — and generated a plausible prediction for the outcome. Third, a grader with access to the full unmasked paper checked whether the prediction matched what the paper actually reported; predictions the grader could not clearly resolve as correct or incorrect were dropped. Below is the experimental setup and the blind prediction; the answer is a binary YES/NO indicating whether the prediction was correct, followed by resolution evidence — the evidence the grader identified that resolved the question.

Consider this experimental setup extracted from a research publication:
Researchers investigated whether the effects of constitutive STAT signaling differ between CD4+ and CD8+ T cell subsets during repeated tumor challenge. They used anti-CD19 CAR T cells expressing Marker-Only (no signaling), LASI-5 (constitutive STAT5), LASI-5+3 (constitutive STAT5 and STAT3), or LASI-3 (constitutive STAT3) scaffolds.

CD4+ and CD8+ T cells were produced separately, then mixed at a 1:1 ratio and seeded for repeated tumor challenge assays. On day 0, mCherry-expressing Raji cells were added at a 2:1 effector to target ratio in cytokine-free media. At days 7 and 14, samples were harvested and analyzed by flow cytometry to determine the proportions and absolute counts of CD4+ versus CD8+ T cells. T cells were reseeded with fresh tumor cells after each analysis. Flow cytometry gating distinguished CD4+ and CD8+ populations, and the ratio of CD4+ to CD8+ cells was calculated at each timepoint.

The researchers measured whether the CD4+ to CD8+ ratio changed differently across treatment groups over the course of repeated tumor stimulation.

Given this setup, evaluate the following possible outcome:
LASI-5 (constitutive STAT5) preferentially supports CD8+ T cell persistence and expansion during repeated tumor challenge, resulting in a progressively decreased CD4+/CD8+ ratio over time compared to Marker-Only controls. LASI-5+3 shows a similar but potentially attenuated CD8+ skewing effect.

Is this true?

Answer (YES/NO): NO